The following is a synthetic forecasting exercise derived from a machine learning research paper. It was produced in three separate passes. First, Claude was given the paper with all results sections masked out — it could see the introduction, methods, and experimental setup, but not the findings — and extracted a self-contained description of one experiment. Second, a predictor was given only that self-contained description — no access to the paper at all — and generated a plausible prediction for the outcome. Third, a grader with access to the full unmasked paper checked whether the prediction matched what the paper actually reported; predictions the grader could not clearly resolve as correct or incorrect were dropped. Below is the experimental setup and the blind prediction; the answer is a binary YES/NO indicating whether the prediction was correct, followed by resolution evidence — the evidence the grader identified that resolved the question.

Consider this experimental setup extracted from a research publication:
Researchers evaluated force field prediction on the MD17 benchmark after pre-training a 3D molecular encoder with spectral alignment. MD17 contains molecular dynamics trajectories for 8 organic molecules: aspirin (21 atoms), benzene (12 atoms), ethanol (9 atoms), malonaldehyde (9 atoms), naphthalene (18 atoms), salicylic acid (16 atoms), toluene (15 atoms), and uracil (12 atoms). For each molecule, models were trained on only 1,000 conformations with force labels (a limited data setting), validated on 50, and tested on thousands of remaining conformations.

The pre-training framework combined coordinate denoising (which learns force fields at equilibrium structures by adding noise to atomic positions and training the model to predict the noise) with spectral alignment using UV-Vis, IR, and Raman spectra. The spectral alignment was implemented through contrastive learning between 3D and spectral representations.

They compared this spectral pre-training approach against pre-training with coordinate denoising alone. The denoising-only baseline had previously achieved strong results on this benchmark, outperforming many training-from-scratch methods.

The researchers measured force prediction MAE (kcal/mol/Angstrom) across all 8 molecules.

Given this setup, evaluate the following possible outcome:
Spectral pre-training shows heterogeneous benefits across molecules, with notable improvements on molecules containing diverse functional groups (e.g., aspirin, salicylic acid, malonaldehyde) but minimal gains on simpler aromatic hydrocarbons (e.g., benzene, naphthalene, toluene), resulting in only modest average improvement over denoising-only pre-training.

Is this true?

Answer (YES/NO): NO